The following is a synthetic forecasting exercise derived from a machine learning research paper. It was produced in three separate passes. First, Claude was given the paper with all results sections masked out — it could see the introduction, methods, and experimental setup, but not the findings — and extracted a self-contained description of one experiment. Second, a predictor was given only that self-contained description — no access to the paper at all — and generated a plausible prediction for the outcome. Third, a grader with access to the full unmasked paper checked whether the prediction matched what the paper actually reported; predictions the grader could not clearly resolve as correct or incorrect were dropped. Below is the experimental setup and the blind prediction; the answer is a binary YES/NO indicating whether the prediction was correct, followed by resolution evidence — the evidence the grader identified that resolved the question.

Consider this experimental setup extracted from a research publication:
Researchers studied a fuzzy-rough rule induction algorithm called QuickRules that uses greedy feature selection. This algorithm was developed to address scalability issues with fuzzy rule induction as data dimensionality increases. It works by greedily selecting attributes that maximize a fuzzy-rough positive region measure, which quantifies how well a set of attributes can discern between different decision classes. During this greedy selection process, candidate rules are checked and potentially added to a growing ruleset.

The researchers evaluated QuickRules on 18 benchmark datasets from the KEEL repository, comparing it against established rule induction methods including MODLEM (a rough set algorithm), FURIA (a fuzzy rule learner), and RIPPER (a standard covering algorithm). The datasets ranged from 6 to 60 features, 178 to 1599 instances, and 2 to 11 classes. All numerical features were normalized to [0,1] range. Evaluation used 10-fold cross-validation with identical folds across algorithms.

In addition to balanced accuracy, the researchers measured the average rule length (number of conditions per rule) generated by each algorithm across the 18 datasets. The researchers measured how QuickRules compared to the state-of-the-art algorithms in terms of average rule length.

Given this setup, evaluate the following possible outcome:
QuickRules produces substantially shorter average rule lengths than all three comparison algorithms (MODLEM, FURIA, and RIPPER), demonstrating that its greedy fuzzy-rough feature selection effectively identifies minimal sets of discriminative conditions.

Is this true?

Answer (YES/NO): NO